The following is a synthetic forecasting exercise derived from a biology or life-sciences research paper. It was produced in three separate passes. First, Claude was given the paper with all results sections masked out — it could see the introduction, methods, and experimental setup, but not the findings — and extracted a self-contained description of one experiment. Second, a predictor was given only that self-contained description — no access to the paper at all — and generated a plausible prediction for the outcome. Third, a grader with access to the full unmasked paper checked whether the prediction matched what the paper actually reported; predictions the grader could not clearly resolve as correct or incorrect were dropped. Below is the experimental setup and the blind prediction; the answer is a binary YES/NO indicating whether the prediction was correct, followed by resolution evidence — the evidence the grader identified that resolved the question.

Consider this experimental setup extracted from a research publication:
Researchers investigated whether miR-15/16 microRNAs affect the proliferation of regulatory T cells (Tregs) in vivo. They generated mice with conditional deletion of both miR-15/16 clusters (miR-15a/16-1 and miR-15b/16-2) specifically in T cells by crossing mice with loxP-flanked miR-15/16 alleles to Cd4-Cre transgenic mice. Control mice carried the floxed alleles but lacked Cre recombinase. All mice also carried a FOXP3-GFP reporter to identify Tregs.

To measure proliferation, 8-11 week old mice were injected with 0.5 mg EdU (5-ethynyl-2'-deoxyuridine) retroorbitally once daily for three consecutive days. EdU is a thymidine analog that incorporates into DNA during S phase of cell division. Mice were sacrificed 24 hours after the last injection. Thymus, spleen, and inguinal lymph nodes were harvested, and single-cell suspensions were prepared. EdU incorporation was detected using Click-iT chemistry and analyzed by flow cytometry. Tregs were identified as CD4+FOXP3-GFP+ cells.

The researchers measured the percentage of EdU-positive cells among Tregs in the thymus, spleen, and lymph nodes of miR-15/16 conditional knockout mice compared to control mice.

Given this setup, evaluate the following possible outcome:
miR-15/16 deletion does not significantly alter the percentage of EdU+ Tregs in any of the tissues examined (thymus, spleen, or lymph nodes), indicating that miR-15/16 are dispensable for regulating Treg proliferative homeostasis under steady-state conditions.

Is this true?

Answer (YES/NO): NO